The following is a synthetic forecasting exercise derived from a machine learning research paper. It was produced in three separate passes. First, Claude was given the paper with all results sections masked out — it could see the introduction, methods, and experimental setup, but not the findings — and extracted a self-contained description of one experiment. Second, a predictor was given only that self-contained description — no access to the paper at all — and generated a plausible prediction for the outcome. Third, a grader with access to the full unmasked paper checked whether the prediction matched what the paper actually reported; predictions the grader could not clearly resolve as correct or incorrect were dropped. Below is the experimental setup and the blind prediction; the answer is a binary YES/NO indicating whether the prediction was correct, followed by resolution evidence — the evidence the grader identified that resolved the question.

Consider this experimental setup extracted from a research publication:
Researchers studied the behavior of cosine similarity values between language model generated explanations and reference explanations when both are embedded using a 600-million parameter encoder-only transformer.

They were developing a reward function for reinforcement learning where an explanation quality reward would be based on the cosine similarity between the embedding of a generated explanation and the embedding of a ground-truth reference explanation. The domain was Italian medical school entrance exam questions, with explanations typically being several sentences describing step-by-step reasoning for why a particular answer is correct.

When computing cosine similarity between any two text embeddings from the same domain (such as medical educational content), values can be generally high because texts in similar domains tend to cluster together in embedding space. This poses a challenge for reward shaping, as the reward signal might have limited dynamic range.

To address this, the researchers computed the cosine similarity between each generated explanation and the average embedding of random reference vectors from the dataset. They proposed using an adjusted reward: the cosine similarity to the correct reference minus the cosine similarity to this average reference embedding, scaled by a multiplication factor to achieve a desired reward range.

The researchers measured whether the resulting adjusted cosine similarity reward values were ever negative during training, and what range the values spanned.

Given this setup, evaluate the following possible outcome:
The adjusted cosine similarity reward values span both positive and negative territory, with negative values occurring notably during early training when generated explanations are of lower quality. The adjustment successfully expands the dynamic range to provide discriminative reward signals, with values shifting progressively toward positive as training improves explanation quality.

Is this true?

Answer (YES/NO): NO